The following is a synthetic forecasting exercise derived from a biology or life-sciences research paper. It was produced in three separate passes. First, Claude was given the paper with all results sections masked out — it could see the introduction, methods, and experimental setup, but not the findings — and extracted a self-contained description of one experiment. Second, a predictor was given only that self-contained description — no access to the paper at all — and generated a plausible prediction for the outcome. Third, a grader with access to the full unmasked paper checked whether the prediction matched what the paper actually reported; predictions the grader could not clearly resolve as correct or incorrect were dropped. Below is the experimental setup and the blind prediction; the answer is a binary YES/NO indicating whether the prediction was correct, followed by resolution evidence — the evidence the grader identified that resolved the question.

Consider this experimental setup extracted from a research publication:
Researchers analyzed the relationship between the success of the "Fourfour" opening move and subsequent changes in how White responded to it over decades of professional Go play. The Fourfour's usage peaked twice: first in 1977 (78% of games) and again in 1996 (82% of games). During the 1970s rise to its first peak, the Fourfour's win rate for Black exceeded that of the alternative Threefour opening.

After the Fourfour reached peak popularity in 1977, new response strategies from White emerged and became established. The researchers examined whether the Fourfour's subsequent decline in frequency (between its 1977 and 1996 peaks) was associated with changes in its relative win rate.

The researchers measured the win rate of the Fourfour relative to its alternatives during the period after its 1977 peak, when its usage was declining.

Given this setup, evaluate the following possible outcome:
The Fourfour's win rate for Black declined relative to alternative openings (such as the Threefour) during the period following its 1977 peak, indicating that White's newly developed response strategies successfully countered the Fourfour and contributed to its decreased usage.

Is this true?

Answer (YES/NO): YES